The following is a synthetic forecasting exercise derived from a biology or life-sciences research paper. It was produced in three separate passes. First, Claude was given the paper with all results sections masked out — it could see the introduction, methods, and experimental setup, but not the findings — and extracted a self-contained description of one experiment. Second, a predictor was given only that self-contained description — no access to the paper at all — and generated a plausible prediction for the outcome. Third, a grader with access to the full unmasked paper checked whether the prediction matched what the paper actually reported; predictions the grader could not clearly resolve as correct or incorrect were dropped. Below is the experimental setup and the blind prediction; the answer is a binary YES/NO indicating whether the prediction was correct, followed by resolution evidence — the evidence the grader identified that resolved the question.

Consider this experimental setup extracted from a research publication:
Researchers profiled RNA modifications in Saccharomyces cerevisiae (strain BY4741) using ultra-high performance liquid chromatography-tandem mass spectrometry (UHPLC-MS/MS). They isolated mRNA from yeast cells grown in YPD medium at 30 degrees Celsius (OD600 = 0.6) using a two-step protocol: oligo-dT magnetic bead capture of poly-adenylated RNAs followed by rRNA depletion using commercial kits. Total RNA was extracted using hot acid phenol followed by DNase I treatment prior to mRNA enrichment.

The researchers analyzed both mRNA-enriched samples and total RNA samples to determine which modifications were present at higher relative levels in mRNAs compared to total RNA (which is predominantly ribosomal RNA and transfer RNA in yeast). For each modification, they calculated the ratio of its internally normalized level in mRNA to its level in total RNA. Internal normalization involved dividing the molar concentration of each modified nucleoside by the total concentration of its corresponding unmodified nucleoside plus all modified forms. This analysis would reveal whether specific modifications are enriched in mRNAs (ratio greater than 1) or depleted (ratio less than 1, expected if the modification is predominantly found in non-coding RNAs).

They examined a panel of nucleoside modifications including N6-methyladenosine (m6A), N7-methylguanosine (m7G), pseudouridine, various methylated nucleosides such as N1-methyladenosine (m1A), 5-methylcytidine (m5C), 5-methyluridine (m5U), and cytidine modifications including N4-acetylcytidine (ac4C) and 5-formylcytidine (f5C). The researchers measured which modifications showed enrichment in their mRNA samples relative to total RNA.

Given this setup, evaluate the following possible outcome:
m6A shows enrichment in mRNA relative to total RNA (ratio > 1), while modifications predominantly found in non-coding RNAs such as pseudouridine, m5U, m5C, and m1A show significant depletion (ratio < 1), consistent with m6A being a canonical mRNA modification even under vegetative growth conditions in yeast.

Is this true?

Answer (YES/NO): NO